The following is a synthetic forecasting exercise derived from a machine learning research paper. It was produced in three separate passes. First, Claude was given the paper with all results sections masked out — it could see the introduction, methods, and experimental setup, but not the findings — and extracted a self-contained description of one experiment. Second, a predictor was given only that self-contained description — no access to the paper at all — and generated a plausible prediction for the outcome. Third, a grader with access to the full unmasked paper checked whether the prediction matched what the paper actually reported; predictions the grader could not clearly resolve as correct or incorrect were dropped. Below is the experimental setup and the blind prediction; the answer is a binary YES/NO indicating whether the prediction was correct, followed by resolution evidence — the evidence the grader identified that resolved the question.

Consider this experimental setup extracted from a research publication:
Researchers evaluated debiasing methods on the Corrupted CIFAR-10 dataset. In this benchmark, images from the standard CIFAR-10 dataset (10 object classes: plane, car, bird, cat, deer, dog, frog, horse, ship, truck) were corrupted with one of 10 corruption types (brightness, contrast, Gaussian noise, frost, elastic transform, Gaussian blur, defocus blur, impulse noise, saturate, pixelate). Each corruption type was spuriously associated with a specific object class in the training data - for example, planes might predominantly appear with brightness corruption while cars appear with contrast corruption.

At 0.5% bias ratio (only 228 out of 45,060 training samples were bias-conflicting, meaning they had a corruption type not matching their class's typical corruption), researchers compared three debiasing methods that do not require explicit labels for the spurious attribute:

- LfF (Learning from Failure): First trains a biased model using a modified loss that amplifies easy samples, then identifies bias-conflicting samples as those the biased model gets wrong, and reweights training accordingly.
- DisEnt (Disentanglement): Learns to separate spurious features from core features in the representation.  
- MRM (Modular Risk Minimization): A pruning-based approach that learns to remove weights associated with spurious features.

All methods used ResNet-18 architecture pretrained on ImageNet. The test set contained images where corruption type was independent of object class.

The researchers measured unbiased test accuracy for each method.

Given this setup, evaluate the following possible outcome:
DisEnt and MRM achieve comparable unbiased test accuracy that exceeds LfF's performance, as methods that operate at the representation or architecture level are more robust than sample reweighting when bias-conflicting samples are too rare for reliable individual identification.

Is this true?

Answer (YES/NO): NO